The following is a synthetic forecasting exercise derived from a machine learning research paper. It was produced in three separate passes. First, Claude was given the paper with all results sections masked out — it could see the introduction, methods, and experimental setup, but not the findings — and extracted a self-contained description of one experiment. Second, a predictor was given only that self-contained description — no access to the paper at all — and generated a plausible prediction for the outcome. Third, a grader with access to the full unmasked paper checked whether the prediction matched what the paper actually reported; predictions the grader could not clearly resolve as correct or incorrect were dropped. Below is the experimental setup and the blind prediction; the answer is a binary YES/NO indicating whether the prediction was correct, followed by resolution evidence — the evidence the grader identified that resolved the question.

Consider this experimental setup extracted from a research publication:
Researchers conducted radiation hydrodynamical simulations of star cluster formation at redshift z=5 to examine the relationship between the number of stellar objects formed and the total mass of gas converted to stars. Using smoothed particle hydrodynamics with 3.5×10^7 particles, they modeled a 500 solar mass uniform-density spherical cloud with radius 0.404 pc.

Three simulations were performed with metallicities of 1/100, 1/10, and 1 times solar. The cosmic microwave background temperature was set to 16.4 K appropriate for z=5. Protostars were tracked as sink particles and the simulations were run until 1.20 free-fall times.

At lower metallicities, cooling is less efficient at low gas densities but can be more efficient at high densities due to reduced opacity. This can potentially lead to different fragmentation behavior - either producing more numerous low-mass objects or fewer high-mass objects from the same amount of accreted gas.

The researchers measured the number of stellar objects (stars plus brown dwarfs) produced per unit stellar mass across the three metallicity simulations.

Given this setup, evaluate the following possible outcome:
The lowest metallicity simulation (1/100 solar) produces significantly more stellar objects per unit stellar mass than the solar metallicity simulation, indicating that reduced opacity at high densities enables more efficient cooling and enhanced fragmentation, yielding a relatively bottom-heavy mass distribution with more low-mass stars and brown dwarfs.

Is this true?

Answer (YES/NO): YES